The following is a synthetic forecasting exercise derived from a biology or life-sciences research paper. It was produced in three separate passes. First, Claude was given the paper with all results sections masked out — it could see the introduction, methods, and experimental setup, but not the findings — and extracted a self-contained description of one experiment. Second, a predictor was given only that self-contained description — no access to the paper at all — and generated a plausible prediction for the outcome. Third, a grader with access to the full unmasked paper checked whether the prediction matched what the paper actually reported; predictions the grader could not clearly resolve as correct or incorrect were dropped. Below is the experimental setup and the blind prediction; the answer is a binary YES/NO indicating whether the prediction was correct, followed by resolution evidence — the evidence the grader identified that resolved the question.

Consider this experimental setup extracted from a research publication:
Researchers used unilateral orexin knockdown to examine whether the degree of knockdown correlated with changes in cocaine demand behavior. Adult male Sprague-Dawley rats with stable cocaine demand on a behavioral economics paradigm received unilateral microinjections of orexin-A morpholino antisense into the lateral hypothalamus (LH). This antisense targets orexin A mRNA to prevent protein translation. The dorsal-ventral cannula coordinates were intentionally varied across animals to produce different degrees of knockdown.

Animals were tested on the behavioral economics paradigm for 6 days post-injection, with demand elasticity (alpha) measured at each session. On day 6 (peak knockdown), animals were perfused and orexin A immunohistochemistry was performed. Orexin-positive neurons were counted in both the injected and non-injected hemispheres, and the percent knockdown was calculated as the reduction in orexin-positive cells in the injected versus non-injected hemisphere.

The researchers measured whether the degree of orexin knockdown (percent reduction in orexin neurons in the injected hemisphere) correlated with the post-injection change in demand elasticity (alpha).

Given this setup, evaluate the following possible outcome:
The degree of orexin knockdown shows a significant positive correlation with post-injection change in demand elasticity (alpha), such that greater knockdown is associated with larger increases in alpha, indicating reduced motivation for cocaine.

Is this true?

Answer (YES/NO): YES